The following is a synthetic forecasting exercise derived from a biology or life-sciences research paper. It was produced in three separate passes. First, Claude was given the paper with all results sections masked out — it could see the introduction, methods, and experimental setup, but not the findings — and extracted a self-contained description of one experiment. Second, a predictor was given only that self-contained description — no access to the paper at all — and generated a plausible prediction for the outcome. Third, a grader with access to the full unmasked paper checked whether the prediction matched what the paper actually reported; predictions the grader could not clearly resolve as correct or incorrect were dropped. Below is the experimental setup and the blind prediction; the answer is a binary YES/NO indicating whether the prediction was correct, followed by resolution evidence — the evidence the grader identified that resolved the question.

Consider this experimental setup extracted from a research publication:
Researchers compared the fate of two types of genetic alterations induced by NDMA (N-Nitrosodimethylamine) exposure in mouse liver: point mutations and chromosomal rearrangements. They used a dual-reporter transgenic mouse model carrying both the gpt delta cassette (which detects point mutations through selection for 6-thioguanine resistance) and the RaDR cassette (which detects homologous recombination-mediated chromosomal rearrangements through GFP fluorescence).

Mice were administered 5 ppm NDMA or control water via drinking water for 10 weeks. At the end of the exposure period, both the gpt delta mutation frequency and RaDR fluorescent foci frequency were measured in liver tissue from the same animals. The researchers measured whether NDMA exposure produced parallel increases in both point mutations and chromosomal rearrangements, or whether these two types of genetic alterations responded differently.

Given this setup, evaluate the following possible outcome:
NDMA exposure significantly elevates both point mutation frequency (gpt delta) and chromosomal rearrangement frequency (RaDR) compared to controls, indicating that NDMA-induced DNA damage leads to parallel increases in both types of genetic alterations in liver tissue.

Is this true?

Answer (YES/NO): NO